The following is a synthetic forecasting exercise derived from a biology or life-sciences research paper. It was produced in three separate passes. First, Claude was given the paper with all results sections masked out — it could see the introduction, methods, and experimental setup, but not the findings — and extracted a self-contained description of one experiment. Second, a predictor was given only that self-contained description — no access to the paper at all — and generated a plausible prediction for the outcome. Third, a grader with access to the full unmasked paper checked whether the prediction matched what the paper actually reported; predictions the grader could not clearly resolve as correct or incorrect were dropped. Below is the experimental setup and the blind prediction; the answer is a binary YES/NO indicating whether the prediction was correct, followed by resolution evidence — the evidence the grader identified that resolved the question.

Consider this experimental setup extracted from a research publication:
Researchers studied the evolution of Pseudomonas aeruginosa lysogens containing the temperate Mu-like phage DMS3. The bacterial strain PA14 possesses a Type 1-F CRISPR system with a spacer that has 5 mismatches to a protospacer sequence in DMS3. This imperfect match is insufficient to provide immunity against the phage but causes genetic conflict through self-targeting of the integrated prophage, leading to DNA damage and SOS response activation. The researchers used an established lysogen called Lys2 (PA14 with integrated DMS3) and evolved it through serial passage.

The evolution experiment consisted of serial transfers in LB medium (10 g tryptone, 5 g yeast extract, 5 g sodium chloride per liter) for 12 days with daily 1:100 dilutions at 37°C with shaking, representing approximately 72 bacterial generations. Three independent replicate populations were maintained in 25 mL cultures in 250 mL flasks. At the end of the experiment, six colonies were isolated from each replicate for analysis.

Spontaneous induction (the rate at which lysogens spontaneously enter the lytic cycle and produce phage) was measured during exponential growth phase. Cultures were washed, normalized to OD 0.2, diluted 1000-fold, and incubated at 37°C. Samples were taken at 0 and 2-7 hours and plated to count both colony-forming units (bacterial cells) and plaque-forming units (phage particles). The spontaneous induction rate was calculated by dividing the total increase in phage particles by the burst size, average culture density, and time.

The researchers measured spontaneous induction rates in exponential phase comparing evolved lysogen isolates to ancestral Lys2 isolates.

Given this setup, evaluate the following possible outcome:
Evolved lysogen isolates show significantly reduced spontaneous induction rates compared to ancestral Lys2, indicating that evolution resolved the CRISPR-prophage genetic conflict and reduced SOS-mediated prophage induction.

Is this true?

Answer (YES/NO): YES